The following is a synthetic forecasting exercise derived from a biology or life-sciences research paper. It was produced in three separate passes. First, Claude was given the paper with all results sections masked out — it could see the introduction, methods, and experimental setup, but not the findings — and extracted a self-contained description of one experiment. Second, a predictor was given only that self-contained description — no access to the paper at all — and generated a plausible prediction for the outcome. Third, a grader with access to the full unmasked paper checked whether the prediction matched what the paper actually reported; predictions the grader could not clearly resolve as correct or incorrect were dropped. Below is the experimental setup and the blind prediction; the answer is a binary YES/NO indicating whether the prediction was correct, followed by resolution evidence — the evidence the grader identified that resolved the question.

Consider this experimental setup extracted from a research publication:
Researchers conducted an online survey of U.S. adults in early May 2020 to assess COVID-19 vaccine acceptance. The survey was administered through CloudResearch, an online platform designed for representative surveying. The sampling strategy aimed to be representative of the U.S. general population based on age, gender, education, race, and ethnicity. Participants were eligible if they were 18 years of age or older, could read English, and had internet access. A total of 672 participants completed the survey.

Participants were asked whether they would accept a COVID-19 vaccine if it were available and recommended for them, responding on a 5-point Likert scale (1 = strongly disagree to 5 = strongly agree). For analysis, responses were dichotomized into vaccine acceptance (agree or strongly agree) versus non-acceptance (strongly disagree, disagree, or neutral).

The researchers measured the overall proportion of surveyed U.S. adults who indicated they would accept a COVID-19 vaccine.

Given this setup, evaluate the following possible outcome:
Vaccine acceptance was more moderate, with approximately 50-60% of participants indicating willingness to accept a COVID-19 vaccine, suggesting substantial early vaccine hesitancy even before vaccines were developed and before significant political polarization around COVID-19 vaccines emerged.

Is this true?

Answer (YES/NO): NO